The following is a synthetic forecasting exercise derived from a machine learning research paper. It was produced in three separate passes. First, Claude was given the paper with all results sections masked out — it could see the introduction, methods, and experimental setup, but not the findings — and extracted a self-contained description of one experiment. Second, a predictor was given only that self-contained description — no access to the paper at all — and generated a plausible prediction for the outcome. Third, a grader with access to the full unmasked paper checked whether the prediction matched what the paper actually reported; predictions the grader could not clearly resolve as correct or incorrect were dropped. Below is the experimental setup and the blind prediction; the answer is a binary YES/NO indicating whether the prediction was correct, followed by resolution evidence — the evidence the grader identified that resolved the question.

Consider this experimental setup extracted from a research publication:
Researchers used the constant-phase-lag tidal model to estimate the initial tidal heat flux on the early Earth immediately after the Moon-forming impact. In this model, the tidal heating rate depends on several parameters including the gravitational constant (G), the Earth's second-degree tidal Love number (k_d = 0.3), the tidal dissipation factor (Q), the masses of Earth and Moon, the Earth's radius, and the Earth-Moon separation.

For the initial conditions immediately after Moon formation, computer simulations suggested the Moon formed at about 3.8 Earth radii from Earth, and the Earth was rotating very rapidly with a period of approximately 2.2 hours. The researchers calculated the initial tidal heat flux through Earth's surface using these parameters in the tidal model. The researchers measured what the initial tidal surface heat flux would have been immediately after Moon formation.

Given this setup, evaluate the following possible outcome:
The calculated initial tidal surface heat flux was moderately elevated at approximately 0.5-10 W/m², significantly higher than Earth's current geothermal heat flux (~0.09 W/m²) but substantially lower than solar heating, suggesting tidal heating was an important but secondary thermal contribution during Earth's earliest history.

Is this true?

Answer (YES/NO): NO